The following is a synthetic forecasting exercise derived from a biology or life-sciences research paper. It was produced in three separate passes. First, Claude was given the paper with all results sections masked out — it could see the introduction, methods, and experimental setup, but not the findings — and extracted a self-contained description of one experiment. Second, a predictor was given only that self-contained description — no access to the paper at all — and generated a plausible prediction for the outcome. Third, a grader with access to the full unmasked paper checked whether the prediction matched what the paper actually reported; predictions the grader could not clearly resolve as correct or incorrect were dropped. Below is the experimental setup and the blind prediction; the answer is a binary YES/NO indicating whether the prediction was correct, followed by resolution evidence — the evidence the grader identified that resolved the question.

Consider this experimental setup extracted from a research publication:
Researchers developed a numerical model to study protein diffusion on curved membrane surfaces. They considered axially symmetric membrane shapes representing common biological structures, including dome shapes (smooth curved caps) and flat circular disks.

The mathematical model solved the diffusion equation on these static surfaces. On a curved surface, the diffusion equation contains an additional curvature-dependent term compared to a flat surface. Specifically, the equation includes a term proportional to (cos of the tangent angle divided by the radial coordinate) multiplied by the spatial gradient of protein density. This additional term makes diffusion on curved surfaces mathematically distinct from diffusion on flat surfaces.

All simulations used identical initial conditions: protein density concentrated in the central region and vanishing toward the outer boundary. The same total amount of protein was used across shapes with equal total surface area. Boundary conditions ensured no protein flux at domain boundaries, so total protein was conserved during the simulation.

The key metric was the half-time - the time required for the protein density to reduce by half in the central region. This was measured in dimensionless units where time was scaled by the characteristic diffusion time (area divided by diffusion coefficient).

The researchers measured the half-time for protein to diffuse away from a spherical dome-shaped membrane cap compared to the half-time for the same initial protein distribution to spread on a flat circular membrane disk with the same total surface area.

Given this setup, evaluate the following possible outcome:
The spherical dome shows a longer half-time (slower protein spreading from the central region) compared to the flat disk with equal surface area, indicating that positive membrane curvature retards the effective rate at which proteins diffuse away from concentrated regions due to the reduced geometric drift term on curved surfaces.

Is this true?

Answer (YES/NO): YES